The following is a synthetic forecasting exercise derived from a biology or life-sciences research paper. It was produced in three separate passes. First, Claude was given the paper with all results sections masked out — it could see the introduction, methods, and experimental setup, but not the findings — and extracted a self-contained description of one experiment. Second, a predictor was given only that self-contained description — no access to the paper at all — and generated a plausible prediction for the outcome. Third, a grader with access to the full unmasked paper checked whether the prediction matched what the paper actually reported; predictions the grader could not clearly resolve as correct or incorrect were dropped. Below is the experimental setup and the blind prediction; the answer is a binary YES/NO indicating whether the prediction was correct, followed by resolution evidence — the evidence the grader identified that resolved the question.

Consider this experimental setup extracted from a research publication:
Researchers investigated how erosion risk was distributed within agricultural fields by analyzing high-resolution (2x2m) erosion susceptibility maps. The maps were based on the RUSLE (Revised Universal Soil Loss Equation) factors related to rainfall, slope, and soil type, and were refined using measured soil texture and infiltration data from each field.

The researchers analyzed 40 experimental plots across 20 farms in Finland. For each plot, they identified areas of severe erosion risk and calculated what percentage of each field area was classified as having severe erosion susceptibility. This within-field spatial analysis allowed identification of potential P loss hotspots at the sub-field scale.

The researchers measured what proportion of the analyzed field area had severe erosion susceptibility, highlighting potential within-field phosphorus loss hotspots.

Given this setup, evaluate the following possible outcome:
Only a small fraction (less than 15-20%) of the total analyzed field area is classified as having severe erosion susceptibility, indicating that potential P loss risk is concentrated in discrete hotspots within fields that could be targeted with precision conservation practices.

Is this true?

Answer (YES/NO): YES